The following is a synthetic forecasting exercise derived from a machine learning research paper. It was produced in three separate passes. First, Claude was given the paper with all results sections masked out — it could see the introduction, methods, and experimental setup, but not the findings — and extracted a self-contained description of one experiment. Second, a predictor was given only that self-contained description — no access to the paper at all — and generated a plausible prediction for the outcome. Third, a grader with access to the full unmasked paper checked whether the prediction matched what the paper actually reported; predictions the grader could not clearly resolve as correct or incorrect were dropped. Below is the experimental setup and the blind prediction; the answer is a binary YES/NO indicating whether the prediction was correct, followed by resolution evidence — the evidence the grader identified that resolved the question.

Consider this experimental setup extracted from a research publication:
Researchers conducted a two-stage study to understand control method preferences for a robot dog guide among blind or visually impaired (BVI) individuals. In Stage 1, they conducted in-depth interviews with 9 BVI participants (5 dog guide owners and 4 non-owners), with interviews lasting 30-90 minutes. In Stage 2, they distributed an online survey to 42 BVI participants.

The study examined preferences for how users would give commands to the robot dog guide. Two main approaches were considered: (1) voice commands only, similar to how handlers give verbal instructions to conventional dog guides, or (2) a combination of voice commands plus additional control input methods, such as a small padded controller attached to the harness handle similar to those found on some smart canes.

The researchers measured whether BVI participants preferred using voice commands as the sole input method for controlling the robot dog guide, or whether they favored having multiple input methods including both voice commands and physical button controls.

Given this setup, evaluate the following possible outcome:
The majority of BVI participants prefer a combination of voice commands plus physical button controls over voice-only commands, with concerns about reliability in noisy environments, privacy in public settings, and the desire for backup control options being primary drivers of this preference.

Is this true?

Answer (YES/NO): NO